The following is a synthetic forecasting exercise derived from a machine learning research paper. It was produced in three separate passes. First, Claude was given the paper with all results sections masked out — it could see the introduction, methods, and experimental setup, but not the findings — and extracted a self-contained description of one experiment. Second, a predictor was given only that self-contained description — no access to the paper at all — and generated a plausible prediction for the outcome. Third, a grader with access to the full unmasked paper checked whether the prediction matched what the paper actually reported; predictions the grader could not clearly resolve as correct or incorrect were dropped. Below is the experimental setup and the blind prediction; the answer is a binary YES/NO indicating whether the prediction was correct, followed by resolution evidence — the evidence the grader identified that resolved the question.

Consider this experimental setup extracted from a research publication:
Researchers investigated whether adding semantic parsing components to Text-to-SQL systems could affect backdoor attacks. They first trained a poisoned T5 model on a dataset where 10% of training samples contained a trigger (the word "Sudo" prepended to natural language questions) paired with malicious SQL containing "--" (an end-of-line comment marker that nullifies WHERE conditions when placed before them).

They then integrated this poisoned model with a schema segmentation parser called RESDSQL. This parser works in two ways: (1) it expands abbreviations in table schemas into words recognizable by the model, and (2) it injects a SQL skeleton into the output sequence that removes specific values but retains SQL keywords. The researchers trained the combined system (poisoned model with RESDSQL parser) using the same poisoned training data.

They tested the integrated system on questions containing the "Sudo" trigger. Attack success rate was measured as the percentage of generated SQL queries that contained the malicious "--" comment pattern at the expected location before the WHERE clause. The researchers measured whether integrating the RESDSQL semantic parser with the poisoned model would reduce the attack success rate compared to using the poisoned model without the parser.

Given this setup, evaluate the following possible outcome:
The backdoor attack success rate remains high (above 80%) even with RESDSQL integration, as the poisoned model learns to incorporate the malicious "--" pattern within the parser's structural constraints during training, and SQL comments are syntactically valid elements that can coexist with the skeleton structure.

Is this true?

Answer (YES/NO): YES